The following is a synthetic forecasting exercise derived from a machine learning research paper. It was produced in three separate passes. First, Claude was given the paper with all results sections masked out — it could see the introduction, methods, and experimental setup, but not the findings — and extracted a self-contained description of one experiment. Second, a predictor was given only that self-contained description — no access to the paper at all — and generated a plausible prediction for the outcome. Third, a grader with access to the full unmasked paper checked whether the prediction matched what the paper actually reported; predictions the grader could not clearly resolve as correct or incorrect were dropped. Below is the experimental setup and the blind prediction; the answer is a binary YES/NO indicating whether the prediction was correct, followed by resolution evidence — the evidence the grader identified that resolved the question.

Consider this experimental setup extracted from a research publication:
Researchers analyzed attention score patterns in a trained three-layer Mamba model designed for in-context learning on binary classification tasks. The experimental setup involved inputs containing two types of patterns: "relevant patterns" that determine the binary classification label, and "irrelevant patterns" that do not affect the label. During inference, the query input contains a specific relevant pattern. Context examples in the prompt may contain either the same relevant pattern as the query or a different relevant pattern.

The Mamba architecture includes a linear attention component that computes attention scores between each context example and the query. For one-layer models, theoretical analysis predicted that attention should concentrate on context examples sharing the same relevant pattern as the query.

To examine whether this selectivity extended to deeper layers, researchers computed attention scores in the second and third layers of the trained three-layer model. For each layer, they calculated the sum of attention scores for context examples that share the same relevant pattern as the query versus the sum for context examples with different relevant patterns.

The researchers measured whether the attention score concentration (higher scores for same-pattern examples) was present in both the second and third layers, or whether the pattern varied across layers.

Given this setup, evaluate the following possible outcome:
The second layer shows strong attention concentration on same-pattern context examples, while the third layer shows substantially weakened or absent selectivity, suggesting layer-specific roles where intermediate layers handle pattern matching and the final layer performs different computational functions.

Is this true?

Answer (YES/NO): NO